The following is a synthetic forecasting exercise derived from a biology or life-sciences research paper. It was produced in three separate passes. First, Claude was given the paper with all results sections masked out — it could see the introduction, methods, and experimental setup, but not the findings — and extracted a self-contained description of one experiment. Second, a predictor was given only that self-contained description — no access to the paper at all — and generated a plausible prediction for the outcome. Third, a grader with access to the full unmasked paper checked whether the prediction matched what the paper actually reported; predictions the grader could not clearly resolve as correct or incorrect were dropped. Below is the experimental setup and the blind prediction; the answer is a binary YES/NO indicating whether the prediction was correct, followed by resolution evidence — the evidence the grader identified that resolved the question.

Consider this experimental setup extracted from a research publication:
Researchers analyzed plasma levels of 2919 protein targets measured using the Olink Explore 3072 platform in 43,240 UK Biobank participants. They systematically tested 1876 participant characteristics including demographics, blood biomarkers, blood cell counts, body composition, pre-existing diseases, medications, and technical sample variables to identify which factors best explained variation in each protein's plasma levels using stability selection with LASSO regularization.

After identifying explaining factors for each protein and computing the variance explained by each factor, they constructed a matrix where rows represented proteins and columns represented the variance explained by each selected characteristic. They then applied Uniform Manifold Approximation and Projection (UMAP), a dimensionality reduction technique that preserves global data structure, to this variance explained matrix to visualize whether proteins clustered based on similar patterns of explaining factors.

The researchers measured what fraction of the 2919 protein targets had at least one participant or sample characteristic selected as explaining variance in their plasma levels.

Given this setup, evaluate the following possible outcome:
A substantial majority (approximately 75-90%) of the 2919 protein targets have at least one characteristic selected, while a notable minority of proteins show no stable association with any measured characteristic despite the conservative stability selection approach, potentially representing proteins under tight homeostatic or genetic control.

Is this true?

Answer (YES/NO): NO